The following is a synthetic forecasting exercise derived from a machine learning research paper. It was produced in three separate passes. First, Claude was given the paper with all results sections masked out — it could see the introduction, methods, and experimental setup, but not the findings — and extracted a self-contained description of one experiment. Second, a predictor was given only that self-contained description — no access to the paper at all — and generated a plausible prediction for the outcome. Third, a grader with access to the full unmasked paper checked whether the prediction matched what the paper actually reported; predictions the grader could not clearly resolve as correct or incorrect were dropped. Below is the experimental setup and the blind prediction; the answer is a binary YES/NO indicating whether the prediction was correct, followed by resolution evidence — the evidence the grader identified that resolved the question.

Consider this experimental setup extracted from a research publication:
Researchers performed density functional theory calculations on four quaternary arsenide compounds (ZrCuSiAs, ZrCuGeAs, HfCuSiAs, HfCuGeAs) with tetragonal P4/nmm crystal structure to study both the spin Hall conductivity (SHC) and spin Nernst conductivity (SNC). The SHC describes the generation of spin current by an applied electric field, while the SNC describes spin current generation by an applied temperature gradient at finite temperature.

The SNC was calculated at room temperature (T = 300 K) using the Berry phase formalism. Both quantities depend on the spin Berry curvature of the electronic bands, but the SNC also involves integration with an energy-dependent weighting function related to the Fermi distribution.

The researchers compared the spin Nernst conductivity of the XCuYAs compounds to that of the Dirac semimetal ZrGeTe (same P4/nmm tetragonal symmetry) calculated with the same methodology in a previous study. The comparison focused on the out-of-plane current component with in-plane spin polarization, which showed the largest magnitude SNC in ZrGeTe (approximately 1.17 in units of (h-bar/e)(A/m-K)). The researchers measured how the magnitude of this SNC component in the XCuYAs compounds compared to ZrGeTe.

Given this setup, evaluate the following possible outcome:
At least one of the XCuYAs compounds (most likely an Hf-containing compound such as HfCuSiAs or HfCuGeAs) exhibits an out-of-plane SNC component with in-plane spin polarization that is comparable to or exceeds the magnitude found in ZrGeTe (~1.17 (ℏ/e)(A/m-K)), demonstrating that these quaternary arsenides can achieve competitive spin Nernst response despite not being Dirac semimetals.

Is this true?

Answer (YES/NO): NO